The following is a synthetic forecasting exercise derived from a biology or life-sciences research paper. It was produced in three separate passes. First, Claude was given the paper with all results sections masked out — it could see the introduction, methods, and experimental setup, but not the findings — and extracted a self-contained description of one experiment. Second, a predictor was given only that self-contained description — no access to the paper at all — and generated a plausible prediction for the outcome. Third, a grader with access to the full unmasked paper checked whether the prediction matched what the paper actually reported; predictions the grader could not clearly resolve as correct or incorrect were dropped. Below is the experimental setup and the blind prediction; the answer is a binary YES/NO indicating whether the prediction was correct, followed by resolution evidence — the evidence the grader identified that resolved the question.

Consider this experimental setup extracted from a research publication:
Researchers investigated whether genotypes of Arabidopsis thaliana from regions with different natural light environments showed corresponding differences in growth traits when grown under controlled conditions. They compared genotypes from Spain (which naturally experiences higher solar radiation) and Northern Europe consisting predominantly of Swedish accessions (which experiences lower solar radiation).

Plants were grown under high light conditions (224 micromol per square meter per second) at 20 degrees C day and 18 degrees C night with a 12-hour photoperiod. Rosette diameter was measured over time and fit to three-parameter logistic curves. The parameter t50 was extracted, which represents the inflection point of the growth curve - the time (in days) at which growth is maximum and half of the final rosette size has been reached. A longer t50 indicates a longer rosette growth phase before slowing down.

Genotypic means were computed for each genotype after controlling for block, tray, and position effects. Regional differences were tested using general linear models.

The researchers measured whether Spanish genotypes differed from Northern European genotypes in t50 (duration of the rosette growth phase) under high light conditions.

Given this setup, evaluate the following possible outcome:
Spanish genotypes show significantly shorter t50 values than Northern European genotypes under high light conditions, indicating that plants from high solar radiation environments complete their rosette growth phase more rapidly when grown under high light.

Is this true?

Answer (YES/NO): NO